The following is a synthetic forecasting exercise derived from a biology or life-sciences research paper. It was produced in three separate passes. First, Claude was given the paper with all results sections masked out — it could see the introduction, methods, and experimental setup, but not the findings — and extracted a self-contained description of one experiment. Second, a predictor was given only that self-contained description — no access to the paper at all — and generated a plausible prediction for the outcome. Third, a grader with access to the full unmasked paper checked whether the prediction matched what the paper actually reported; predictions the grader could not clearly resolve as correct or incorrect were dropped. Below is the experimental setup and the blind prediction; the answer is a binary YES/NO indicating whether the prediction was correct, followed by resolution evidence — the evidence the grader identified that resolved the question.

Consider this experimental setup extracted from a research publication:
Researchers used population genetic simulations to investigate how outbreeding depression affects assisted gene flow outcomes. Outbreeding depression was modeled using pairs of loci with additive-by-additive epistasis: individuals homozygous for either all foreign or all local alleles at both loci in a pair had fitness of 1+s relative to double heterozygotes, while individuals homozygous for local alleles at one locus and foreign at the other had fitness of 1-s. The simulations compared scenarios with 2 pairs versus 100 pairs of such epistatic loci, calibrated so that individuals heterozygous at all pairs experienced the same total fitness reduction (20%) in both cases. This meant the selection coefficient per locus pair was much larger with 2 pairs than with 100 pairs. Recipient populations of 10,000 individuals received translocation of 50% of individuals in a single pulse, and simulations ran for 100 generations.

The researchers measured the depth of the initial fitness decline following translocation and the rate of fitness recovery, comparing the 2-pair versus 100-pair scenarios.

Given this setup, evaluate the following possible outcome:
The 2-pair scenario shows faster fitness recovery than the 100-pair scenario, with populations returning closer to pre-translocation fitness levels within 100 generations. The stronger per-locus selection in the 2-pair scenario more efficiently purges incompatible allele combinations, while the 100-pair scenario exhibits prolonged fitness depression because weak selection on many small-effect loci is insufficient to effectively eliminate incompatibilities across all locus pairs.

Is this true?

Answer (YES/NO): YES